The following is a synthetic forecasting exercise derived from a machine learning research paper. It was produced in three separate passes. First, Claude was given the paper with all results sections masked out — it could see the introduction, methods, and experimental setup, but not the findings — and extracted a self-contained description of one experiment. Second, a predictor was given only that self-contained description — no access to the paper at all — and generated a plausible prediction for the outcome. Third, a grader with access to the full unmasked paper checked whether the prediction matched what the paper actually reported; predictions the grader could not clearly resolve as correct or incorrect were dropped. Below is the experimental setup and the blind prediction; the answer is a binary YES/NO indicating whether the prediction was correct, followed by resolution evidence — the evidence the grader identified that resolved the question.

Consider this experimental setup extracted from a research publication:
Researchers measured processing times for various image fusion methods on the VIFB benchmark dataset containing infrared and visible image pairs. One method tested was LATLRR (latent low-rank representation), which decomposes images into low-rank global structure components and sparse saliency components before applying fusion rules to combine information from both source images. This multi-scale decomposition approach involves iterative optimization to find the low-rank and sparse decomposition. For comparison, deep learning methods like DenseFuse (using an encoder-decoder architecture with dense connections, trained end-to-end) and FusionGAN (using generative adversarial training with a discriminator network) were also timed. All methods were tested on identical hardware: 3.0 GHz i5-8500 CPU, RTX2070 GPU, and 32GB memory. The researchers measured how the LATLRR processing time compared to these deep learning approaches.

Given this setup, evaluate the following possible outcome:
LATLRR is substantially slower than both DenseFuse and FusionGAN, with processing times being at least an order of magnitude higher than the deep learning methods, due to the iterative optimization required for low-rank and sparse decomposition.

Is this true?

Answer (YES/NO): YES